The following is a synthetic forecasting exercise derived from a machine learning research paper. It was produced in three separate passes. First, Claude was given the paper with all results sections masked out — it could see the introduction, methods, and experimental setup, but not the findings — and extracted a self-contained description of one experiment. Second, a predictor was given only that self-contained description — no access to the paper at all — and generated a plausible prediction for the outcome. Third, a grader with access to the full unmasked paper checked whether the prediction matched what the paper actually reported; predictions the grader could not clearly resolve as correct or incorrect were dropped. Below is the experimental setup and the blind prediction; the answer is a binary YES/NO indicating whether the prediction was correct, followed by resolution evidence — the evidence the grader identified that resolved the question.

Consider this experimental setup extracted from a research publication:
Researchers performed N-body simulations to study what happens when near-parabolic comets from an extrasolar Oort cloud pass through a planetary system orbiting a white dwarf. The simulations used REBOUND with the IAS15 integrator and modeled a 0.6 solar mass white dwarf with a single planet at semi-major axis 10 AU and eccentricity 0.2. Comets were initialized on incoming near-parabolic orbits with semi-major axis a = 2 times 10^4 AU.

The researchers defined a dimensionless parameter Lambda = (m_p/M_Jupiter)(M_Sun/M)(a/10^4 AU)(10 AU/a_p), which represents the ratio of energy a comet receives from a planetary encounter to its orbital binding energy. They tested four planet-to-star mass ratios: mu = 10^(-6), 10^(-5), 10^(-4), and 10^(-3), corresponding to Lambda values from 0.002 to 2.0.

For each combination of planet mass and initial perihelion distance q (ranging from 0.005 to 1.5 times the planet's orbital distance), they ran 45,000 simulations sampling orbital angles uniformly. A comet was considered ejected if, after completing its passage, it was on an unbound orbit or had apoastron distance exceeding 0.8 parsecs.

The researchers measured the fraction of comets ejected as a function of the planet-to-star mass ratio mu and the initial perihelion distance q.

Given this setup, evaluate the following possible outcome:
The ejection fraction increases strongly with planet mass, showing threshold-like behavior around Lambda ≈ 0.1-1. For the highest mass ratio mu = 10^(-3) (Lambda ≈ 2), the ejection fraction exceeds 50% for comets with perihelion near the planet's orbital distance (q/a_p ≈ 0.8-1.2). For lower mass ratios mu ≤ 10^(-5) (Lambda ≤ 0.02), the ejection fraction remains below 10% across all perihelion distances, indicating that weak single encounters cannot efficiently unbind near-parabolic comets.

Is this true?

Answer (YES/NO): NO